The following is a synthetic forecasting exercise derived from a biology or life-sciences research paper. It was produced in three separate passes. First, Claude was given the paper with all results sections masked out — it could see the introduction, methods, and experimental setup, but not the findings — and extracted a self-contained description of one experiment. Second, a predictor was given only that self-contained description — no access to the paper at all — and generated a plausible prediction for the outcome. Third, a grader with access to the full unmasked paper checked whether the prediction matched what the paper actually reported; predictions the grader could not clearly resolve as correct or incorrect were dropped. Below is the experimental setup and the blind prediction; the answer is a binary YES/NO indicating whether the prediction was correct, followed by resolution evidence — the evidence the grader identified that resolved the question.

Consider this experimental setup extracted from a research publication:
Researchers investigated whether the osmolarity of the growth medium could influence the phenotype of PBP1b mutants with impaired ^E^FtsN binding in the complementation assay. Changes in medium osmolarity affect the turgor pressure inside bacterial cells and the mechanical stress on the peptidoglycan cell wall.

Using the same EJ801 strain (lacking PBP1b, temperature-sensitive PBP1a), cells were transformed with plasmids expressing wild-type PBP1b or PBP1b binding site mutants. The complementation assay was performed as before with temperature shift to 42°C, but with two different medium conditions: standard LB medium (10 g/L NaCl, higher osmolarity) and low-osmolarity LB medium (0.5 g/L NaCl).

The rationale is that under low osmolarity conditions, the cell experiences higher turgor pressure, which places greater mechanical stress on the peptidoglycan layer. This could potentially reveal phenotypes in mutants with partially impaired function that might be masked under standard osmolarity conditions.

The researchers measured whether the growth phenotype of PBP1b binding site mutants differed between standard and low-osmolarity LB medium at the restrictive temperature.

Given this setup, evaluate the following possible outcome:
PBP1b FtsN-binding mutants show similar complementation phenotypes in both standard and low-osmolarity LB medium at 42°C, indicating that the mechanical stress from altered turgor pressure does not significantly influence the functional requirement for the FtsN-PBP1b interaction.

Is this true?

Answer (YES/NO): YES